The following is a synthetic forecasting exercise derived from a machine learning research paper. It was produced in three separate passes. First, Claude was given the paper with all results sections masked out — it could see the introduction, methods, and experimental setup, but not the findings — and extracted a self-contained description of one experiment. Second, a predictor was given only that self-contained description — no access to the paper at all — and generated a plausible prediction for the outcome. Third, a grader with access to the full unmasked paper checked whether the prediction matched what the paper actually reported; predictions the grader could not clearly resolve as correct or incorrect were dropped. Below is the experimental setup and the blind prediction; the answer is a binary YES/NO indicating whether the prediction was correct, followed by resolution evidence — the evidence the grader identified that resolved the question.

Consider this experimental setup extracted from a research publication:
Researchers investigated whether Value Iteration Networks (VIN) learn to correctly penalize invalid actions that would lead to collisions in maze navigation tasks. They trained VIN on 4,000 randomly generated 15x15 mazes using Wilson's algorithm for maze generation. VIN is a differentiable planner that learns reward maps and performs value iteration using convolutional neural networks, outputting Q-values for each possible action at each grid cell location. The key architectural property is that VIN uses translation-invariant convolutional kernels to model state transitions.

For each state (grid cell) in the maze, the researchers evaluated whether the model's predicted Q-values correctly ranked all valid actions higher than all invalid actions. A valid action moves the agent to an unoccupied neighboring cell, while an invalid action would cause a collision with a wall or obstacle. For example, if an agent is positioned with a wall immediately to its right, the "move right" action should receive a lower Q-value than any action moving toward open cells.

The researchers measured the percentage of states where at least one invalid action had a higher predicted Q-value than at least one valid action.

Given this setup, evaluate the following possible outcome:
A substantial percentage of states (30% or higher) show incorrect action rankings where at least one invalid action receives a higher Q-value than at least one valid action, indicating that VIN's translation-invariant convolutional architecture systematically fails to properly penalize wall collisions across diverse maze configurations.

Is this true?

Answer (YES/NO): NO